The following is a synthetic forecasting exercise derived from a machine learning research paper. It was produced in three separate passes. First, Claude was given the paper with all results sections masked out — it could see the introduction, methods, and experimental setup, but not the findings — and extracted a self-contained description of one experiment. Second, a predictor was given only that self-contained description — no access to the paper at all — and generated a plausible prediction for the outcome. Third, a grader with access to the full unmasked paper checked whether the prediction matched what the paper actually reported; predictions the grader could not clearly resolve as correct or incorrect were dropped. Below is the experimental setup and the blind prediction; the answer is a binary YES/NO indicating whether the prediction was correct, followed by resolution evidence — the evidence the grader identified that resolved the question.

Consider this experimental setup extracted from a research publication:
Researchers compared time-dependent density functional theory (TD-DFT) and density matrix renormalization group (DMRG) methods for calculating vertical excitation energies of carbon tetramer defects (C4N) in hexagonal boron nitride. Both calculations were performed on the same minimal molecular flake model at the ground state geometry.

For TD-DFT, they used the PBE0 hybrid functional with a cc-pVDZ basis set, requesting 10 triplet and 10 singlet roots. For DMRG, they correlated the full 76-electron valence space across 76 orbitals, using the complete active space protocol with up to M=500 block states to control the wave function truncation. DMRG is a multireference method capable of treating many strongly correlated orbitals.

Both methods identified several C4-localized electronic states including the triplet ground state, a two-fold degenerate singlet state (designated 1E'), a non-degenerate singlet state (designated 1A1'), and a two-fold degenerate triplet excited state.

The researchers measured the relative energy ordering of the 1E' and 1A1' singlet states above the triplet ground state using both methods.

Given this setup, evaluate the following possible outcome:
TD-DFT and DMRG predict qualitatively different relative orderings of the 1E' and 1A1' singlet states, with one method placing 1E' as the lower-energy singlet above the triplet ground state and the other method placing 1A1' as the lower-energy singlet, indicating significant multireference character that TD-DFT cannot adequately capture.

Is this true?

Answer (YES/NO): NO